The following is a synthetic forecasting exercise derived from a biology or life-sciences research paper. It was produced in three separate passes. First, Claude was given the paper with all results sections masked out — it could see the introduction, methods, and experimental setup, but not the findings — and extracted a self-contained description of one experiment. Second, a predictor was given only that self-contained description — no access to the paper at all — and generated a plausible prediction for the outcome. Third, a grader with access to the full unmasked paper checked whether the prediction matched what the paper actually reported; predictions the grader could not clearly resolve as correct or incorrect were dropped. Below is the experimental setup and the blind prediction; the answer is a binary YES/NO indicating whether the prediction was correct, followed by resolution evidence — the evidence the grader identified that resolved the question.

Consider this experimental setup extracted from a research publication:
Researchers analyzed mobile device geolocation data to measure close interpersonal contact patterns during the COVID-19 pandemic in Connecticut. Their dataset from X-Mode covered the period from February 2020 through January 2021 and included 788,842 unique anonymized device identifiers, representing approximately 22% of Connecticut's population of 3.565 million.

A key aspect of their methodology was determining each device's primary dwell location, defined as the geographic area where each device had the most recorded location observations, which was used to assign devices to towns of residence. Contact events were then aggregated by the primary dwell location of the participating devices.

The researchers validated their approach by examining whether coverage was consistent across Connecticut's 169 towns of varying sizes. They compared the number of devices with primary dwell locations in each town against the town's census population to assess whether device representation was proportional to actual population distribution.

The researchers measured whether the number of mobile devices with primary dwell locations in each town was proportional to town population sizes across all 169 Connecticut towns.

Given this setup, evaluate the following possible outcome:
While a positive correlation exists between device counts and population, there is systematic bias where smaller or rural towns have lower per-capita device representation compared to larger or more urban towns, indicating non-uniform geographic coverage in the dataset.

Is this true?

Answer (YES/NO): NO